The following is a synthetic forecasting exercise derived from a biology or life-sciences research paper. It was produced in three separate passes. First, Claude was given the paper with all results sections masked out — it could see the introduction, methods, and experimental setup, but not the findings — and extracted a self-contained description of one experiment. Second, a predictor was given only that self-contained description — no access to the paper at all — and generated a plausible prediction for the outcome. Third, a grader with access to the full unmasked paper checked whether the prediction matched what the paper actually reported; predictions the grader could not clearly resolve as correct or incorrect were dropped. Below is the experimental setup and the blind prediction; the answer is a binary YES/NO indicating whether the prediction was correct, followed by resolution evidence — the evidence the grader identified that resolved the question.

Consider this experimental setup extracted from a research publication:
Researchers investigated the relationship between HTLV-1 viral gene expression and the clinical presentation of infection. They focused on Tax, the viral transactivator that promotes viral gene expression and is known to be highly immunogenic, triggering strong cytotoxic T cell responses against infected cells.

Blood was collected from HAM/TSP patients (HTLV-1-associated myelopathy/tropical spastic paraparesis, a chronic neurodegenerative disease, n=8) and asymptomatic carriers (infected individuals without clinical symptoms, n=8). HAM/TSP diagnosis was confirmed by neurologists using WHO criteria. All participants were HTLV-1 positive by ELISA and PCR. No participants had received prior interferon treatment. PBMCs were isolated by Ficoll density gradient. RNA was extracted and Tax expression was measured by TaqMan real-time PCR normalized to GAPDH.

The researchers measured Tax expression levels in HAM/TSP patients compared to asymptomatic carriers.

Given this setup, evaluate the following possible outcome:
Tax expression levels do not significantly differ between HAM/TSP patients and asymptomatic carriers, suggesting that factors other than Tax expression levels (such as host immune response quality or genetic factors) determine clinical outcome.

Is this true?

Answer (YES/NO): YES